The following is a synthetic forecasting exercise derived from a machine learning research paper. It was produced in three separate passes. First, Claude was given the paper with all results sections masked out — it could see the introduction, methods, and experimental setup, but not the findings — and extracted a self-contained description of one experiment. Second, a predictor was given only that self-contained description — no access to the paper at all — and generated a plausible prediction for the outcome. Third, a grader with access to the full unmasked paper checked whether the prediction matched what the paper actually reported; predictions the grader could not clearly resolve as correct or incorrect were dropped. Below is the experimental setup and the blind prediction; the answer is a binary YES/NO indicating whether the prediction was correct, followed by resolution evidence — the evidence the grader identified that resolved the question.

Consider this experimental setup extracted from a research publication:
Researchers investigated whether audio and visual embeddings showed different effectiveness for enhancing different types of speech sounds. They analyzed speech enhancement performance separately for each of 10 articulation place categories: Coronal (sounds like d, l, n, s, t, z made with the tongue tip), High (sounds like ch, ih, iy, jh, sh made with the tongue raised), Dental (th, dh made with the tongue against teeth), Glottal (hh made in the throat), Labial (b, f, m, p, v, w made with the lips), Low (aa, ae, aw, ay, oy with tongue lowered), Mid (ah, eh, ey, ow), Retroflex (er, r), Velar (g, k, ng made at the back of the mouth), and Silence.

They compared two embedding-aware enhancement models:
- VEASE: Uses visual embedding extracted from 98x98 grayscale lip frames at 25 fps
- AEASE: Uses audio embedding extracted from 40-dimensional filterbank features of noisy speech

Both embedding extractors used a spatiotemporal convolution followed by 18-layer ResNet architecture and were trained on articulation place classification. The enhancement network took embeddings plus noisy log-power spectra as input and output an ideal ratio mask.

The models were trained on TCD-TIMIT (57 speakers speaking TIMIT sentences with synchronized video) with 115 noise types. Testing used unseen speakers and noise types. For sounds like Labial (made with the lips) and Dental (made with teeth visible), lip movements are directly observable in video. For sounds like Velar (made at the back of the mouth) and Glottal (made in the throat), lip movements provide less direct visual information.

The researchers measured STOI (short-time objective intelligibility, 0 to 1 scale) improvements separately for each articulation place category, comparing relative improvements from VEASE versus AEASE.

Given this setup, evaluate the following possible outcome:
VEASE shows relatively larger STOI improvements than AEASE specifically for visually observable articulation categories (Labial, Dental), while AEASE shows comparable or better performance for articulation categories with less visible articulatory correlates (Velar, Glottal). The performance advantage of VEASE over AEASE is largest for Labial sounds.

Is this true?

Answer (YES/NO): NO